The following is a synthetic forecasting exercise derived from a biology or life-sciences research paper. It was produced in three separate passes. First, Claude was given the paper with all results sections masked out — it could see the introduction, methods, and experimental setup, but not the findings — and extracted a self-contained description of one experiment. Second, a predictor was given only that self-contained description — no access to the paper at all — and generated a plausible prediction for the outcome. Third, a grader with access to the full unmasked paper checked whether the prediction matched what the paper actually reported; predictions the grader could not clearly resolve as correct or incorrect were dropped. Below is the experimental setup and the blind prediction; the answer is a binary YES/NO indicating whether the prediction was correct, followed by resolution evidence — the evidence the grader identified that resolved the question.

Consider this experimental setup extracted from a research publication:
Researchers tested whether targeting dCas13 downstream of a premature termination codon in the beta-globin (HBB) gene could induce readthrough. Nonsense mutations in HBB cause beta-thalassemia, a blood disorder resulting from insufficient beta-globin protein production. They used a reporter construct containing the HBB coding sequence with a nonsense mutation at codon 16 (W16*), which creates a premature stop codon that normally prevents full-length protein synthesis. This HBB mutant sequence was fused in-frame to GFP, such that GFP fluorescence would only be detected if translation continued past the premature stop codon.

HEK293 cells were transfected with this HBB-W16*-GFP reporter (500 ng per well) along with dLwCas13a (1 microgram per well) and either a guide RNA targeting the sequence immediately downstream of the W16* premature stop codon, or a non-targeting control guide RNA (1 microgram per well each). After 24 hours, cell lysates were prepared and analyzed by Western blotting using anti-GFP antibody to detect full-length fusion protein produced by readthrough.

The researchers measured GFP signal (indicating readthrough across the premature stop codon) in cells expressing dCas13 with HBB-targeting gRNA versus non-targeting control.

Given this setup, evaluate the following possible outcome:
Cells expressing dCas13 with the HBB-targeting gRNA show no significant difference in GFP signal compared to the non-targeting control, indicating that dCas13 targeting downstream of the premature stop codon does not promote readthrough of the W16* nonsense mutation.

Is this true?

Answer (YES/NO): NO